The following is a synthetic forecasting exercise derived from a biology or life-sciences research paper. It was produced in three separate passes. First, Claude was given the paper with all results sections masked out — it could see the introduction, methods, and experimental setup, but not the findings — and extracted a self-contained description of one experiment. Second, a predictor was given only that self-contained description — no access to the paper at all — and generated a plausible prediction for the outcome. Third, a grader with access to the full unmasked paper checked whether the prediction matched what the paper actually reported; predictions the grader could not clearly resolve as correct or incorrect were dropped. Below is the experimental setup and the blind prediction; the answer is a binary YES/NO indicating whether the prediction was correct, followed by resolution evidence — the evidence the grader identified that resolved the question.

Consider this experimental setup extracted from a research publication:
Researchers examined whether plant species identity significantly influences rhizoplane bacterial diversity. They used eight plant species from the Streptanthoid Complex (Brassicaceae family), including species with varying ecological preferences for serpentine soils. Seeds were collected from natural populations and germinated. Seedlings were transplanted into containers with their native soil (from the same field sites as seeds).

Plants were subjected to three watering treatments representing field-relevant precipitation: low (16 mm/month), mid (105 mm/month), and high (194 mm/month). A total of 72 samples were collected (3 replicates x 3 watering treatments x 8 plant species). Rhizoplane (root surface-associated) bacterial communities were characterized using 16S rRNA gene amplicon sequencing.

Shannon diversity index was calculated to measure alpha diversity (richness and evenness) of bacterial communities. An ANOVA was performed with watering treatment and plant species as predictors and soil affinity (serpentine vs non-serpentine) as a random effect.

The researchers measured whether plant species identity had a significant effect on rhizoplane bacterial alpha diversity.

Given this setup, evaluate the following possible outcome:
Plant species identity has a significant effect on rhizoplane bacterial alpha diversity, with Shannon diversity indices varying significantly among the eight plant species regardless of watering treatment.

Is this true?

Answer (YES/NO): NO